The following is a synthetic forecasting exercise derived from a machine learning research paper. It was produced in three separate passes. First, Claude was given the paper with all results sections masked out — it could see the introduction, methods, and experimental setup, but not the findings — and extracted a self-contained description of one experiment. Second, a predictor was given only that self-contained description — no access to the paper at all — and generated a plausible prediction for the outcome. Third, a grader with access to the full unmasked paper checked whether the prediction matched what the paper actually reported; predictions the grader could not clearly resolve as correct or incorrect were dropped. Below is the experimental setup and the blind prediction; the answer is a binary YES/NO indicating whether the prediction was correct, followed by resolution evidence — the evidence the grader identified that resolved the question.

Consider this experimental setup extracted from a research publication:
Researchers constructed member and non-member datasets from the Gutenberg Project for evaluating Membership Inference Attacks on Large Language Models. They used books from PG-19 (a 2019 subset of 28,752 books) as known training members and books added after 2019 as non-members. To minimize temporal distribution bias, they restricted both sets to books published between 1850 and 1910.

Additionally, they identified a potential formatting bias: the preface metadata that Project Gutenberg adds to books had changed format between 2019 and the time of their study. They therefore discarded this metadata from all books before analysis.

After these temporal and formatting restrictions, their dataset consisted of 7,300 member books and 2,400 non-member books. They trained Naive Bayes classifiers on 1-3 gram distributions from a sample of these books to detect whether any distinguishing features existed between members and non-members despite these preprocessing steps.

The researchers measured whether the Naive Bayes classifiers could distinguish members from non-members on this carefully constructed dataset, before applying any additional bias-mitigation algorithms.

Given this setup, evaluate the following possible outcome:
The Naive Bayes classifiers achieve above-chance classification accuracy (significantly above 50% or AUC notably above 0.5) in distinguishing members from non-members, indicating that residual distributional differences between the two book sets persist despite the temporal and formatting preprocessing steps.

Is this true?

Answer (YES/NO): YES